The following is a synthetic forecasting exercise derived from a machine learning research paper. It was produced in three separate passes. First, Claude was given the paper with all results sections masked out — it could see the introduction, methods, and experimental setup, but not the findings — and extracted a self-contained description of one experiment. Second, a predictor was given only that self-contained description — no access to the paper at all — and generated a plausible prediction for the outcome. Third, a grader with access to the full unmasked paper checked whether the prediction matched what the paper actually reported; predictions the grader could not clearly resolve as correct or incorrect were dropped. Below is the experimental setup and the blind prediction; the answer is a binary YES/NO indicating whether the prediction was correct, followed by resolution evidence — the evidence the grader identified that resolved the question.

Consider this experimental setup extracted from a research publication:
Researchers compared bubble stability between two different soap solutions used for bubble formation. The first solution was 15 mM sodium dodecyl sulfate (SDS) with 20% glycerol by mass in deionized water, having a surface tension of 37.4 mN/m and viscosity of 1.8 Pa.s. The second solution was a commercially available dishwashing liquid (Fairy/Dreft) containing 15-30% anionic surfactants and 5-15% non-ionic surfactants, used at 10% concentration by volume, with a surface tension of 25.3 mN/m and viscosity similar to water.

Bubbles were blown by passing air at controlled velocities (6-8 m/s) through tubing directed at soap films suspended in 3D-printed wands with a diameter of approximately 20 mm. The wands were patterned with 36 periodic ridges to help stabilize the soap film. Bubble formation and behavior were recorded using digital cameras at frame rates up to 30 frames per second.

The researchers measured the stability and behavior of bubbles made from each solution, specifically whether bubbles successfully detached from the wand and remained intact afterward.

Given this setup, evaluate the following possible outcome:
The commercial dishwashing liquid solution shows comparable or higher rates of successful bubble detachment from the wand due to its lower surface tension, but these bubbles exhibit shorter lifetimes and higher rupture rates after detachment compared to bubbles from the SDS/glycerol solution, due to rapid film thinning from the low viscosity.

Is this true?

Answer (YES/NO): NO